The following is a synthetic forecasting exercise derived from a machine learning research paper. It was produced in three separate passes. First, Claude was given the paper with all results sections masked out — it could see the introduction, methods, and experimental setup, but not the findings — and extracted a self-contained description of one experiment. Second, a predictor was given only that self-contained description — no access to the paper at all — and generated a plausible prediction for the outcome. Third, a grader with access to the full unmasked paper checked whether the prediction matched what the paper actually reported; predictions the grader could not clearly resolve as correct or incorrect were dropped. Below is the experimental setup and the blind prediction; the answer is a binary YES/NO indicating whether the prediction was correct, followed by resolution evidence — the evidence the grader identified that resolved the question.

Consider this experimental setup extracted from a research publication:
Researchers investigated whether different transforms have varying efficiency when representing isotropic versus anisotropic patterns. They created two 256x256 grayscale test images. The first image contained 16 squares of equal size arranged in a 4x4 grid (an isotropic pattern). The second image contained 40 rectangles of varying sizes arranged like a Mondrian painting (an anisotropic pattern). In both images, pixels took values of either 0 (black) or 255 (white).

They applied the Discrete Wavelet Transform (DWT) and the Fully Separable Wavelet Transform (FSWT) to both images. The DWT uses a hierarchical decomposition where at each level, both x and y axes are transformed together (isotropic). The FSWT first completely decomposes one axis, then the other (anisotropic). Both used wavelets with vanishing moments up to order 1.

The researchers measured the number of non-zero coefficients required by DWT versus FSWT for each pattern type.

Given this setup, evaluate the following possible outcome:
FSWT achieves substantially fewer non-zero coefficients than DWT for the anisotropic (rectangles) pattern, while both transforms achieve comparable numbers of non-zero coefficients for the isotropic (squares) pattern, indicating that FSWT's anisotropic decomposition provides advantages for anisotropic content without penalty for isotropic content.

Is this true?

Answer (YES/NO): YES